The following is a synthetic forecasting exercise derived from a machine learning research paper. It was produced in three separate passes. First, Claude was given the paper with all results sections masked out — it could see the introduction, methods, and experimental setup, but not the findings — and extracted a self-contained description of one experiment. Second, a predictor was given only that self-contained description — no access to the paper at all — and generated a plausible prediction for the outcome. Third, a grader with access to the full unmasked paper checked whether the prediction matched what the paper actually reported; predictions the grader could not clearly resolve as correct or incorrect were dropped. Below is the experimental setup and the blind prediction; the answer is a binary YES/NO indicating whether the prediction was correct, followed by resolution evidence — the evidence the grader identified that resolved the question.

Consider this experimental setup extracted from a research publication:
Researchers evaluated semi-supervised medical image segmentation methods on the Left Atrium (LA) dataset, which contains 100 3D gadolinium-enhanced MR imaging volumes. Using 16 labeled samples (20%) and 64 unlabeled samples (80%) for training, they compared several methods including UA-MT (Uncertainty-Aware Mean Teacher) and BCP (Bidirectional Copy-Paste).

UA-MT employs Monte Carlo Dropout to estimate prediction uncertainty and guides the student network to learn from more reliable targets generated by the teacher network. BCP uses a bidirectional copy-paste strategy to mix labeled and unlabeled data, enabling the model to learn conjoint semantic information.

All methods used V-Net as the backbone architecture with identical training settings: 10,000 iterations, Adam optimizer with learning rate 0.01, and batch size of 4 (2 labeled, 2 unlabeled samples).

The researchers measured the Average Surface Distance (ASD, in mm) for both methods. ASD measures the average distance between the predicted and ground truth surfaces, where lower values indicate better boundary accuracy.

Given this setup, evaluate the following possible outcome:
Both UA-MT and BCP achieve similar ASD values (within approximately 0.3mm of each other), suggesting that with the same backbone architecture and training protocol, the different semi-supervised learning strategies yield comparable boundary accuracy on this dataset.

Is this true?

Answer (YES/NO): NO